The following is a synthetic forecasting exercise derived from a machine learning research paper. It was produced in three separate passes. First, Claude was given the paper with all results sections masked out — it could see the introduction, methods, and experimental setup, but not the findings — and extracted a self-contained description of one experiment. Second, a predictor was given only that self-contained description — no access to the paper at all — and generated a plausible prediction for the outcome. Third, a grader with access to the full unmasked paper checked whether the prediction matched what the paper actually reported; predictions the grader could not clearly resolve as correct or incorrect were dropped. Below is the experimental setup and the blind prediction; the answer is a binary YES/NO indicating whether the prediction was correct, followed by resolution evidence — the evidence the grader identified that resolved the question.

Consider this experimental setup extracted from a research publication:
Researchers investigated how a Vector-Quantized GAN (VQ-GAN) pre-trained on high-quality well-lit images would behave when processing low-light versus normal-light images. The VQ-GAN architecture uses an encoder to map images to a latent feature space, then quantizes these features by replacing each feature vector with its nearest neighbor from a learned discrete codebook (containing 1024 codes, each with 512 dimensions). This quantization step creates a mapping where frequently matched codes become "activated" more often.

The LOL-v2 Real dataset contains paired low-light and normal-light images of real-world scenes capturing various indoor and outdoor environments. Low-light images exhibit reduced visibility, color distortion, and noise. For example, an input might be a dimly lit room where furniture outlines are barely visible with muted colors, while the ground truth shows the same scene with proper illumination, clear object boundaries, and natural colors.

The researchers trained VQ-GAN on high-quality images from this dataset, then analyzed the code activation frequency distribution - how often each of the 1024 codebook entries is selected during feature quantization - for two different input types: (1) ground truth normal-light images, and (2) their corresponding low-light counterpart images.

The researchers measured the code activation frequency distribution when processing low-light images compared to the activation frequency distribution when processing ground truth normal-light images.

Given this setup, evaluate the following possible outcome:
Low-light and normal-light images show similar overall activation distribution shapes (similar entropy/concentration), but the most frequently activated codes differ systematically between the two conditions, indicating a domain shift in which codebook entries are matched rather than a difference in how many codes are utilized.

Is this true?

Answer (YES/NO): NO